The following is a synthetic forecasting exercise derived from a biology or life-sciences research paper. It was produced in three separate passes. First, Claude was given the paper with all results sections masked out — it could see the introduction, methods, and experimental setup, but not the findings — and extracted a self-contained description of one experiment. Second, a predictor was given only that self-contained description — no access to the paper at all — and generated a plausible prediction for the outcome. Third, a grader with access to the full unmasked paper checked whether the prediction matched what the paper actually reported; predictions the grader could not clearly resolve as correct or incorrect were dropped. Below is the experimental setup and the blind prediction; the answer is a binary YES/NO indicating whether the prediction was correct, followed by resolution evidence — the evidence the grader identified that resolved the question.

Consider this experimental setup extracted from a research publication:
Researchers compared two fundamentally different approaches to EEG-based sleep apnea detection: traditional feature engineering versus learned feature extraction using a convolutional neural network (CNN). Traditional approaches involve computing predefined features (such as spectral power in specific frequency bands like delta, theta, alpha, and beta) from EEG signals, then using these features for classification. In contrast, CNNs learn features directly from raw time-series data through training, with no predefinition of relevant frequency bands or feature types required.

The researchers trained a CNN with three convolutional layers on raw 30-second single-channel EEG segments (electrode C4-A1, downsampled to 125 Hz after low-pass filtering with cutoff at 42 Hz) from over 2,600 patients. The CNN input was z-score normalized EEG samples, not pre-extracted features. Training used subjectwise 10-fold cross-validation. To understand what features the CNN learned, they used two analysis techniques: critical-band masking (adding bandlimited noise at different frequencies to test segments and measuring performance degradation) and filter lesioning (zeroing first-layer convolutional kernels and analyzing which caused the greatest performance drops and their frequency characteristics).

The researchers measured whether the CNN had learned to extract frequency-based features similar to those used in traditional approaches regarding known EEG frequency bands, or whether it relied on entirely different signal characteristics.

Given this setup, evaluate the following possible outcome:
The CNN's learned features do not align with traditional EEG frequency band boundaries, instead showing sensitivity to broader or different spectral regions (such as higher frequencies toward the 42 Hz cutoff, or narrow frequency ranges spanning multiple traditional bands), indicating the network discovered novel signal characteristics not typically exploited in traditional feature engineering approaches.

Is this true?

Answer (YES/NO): NO